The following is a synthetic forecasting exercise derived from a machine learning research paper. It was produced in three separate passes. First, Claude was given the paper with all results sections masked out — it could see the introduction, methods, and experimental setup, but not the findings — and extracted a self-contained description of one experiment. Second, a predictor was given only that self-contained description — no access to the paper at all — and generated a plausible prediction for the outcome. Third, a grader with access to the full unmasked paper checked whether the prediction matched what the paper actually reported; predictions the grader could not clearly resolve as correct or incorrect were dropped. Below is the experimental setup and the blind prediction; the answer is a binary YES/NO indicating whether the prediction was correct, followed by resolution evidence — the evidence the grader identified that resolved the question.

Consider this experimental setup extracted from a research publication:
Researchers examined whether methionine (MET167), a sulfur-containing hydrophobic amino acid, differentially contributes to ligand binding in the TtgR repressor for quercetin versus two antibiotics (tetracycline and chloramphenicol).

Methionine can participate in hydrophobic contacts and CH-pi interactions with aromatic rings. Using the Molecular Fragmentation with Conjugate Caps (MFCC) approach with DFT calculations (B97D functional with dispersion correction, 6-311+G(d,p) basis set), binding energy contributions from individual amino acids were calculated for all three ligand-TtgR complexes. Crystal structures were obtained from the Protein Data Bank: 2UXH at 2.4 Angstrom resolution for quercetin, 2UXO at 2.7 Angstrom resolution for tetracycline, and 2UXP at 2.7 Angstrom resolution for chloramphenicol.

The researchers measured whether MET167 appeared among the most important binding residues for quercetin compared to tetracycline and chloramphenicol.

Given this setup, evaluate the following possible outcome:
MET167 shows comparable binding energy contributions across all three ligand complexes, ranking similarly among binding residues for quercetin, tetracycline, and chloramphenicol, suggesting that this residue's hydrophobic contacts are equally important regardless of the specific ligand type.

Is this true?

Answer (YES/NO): NO